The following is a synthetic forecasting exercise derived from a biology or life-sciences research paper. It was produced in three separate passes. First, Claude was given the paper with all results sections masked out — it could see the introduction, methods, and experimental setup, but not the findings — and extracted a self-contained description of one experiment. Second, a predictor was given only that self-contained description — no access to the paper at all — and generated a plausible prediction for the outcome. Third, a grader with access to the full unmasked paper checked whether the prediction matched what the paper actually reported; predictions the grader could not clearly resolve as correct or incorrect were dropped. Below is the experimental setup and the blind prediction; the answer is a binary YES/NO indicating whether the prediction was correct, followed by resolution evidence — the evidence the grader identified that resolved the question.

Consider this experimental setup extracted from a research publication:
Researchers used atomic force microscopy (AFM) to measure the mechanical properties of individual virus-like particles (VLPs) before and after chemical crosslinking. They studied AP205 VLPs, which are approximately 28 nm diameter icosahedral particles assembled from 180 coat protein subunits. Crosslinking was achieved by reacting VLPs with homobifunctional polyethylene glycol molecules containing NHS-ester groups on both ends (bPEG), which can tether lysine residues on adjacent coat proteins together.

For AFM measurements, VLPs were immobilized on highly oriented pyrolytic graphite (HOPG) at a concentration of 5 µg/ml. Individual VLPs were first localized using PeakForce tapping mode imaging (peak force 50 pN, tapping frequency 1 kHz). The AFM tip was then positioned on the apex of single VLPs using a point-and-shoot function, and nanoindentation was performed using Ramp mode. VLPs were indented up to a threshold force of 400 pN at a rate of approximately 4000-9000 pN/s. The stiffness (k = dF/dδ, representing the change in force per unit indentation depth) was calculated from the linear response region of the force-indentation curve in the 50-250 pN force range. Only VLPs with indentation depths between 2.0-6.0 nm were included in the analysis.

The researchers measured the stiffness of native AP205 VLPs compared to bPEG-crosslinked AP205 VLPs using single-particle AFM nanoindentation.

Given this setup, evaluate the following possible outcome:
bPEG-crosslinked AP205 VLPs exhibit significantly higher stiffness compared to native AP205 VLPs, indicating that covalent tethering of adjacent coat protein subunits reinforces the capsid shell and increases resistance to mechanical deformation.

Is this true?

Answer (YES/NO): YES